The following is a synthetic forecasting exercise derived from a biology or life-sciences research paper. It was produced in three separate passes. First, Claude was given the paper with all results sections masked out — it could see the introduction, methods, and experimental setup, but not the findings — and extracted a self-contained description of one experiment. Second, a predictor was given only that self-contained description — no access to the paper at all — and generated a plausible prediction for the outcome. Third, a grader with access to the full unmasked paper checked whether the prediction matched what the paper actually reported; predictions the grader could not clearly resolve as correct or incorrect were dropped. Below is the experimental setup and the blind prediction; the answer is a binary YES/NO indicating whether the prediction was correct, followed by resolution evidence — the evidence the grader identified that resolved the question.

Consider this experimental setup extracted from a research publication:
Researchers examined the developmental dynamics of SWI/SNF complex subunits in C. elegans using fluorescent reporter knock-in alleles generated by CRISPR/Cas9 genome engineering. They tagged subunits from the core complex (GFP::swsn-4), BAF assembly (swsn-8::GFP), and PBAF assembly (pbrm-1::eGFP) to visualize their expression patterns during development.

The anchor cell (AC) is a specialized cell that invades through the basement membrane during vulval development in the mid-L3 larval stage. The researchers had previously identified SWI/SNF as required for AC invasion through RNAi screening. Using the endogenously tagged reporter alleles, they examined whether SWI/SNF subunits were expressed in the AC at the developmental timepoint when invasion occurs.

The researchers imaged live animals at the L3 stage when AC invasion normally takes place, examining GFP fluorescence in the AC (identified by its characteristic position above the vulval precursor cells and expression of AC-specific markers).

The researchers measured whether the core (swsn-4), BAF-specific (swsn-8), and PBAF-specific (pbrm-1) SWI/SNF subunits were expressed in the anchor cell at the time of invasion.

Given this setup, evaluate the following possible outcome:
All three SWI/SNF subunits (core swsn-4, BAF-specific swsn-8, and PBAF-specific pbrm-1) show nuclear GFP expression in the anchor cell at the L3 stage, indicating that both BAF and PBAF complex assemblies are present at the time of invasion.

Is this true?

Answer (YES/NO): YES